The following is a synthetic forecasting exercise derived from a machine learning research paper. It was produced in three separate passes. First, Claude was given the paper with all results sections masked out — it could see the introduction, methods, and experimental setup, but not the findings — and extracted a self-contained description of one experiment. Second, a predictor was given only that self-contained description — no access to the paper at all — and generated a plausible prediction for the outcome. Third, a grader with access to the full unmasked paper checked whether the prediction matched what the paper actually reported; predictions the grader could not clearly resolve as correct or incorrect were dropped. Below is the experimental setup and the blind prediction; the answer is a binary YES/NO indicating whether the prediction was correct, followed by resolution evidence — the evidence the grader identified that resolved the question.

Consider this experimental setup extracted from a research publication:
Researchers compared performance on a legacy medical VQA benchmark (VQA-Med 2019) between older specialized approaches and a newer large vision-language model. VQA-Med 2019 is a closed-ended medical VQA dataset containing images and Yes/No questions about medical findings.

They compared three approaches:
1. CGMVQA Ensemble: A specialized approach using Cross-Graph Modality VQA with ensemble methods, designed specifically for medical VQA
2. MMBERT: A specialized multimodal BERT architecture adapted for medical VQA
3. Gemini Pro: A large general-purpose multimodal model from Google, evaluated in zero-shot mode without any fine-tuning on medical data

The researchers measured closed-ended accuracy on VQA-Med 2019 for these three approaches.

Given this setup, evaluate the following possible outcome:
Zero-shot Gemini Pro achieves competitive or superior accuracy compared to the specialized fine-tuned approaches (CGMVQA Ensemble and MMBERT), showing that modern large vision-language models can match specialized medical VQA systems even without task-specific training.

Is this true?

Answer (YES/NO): NO